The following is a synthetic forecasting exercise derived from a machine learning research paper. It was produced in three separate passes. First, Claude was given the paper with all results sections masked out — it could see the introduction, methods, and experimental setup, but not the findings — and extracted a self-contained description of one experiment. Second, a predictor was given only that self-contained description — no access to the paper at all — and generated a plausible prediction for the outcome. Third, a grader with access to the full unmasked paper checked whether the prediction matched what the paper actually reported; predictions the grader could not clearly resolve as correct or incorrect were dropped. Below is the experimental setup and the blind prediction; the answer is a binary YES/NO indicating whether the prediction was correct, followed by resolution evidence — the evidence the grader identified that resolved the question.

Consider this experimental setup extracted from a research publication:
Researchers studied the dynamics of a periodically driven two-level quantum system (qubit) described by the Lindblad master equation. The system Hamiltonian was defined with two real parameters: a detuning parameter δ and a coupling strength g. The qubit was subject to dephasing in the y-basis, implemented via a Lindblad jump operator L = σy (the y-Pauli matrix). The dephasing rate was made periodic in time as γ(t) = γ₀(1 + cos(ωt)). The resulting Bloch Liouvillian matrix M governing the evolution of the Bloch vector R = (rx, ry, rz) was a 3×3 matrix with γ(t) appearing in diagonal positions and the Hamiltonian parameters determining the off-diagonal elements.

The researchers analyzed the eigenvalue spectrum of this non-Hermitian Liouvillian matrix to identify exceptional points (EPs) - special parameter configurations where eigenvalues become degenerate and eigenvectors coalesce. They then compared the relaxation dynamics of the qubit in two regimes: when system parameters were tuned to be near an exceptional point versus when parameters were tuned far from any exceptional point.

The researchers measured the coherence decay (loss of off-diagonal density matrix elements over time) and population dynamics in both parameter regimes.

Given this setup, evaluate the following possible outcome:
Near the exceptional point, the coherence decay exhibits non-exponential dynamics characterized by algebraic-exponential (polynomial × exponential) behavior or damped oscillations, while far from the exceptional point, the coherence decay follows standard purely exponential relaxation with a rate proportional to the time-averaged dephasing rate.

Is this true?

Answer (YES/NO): NO